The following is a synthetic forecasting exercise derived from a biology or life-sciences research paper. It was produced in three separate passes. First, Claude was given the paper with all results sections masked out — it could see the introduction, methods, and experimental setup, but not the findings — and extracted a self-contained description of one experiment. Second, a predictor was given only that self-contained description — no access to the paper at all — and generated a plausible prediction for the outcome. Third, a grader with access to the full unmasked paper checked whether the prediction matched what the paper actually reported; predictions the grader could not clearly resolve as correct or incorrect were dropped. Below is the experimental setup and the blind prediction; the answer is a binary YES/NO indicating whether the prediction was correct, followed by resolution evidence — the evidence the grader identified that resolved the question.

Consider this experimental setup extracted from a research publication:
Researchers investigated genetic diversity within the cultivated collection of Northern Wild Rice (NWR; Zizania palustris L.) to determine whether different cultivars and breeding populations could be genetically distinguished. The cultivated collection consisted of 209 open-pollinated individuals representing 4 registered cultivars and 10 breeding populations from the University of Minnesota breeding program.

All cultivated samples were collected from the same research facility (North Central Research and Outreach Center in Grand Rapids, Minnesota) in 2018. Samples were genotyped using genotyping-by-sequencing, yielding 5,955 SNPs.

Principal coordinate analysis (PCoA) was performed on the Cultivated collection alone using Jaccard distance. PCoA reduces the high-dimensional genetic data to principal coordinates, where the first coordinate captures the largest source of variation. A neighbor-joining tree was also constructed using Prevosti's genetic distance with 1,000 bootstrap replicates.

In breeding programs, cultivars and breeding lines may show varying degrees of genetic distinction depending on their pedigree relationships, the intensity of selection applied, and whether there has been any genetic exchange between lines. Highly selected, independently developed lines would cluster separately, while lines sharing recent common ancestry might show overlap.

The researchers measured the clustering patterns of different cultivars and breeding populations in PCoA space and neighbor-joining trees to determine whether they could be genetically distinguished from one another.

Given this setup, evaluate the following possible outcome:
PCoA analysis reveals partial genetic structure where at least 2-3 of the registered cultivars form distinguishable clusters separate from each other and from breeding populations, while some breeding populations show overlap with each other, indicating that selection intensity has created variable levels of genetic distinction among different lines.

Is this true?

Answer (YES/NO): NO